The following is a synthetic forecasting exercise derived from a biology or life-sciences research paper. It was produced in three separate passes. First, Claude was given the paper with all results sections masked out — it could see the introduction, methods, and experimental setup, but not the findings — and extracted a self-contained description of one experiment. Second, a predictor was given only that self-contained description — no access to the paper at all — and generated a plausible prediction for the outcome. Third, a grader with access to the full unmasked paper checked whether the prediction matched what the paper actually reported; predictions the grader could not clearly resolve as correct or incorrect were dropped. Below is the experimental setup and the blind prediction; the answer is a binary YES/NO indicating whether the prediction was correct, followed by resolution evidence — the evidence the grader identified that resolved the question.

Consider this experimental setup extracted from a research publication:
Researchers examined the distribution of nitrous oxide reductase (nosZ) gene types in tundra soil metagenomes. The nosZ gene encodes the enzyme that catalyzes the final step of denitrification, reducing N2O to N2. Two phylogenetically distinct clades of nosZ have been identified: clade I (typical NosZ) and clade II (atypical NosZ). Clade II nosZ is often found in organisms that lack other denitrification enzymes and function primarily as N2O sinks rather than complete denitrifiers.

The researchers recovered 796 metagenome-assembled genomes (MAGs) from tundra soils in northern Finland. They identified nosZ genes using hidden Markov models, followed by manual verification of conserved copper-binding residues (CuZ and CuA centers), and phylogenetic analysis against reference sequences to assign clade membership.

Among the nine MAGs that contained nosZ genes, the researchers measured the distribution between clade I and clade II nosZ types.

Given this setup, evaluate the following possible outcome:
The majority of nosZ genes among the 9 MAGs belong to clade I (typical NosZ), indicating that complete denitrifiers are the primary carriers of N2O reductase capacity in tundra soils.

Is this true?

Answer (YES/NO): NO